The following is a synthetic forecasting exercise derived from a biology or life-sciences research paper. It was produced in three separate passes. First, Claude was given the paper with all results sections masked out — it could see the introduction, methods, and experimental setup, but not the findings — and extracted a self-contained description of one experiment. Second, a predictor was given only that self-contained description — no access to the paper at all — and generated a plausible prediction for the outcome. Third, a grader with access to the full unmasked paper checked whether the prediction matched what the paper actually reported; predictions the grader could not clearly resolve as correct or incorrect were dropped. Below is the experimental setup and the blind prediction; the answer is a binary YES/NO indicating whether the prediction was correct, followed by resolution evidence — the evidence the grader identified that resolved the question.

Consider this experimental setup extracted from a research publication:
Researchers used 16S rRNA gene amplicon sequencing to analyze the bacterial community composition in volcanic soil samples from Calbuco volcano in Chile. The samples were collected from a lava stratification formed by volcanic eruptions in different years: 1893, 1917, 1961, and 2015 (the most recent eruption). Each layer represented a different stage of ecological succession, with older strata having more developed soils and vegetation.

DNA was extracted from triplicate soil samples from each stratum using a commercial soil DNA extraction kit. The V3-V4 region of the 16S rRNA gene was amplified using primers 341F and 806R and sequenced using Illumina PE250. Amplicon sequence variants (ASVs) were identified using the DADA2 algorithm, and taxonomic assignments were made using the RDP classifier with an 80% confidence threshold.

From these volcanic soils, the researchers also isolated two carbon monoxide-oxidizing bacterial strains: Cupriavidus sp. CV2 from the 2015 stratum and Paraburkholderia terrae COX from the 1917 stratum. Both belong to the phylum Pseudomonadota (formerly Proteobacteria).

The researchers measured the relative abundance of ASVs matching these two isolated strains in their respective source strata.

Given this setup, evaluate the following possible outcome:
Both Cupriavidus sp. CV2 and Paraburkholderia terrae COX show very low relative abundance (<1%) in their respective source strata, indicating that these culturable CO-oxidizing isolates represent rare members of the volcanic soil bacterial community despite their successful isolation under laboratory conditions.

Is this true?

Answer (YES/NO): NO